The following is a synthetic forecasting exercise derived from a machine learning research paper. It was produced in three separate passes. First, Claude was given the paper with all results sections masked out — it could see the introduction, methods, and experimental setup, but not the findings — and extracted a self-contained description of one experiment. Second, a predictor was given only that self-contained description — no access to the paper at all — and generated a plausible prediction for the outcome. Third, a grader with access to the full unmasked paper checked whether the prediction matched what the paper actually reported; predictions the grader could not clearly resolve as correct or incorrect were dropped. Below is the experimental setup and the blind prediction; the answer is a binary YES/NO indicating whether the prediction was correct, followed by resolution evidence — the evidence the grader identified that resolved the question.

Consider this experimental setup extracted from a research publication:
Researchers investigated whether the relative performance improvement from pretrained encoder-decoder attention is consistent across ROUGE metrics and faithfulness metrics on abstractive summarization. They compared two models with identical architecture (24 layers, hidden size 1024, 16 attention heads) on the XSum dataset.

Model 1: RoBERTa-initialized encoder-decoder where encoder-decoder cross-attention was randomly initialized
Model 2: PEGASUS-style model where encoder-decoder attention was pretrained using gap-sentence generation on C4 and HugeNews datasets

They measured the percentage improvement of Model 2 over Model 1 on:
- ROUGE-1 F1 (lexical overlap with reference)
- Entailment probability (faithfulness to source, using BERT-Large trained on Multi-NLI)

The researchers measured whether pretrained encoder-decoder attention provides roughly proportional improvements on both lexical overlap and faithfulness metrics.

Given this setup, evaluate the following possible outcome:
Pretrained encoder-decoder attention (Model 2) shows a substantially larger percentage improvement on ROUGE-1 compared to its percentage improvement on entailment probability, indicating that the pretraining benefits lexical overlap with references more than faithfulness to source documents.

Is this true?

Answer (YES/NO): NO